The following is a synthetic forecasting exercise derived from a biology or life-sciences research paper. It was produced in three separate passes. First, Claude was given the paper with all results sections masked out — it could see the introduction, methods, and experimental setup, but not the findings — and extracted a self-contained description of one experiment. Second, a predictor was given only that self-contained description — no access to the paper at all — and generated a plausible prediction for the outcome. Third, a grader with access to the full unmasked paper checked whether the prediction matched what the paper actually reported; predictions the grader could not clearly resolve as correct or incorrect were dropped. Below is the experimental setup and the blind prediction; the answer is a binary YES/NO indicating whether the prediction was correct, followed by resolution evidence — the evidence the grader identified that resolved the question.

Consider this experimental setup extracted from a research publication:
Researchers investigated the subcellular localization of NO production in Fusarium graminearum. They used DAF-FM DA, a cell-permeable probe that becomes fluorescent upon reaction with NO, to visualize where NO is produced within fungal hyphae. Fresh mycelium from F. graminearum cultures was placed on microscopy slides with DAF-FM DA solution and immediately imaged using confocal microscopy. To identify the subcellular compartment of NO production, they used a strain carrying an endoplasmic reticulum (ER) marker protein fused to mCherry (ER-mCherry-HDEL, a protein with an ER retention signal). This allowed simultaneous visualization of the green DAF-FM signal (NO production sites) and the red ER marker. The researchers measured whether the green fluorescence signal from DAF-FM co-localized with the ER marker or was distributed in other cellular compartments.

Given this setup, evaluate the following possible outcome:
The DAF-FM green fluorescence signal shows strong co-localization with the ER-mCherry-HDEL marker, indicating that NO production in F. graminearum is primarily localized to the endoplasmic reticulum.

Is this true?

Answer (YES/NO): YES